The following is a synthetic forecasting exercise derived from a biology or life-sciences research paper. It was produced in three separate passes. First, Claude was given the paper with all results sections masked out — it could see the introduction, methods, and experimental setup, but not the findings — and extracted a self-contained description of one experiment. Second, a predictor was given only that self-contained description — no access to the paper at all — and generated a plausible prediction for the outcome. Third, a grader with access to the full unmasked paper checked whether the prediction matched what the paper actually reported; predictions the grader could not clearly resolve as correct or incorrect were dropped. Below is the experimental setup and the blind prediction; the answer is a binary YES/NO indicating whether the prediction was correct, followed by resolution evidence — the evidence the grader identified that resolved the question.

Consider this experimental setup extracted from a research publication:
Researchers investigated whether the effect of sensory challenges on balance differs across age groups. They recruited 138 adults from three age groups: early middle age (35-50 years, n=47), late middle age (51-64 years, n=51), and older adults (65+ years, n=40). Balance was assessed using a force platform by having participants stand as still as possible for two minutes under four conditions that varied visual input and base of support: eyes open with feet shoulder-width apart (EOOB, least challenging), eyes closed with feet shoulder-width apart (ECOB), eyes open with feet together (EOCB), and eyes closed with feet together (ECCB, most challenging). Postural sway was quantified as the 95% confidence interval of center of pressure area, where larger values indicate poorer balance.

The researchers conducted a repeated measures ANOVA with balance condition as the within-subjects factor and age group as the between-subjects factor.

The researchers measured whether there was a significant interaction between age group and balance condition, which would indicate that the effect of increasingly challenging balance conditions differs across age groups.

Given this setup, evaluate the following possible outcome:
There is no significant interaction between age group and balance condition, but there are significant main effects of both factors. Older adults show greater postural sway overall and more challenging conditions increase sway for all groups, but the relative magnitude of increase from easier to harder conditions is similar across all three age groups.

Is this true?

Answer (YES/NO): NO